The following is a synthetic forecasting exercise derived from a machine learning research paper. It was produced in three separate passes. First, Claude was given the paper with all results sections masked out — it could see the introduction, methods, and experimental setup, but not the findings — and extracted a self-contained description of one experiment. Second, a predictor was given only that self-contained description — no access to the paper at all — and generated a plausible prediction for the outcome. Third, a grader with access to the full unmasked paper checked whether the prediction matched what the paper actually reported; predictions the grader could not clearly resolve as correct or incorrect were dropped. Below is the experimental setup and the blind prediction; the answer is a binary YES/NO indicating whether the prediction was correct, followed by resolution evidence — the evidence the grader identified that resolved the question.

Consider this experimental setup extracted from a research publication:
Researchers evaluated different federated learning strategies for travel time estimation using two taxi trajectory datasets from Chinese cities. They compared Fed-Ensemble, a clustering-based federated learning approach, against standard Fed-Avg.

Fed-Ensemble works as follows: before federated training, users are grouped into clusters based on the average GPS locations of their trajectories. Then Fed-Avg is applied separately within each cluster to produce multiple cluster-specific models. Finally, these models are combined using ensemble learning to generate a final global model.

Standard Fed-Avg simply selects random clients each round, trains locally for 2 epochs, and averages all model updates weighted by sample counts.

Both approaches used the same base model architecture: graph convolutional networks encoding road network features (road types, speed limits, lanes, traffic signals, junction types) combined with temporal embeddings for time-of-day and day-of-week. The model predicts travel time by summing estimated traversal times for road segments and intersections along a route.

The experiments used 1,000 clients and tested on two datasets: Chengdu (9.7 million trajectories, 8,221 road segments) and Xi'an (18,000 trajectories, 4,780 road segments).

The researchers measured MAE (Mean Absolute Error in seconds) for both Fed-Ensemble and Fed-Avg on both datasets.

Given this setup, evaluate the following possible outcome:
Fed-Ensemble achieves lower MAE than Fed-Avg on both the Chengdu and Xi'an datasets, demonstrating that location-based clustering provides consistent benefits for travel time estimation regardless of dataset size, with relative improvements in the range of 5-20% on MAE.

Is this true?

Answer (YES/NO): NO